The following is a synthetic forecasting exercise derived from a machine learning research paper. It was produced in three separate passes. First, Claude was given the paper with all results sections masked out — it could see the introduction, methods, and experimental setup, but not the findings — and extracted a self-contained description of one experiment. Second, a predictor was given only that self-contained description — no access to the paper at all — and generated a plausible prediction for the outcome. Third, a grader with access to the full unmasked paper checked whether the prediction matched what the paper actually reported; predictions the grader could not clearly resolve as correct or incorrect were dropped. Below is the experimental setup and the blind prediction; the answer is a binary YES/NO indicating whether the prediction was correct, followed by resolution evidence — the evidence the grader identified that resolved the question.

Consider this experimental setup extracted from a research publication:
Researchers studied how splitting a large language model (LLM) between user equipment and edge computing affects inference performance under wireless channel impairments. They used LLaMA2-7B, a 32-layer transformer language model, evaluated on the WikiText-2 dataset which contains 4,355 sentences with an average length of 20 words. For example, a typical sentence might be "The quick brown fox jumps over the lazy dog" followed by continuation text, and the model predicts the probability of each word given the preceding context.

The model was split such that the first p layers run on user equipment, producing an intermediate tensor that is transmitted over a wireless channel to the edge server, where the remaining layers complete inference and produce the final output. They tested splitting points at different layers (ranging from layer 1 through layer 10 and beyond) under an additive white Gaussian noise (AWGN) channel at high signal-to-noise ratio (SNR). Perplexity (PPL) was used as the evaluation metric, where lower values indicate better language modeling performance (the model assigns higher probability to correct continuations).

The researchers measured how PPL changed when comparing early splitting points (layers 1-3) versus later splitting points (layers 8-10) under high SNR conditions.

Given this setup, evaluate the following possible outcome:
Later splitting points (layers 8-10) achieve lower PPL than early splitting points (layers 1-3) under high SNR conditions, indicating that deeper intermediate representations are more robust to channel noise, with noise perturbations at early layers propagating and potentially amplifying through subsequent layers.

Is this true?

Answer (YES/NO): YES